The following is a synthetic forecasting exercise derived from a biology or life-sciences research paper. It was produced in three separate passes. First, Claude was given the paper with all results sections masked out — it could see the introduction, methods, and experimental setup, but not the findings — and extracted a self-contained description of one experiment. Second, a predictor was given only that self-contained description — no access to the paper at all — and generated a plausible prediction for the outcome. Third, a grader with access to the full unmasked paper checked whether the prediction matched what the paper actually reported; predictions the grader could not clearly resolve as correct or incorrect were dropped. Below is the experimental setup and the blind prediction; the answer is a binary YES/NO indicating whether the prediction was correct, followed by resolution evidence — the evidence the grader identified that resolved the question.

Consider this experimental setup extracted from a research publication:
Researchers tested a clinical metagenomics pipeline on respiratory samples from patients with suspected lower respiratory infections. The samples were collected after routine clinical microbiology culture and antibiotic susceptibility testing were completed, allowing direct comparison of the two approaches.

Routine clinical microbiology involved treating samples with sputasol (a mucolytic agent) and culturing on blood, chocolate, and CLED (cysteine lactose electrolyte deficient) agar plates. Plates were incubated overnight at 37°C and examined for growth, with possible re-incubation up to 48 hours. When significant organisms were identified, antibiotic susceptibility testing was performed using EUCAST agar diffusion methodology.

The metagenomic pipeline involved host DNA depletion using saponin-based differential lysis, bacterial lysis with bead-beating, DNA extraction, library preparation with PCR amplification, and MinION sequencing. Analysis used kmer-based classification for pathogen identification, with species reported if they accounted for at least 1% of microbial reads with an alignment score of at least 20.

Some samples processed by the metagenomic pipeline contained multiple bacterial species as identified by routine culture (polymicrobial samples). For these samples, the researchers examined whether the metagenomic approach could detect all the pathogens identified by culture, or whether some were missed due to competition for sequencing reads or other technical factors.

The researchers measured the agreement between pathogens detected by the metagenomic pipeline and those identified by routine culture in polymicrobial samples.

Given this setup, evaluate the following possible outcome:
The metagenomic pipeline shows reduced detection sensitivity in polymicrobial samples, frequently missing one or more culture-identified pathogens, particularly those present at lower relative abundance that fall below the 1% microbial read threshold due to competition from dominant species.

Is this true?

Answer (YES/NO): NO